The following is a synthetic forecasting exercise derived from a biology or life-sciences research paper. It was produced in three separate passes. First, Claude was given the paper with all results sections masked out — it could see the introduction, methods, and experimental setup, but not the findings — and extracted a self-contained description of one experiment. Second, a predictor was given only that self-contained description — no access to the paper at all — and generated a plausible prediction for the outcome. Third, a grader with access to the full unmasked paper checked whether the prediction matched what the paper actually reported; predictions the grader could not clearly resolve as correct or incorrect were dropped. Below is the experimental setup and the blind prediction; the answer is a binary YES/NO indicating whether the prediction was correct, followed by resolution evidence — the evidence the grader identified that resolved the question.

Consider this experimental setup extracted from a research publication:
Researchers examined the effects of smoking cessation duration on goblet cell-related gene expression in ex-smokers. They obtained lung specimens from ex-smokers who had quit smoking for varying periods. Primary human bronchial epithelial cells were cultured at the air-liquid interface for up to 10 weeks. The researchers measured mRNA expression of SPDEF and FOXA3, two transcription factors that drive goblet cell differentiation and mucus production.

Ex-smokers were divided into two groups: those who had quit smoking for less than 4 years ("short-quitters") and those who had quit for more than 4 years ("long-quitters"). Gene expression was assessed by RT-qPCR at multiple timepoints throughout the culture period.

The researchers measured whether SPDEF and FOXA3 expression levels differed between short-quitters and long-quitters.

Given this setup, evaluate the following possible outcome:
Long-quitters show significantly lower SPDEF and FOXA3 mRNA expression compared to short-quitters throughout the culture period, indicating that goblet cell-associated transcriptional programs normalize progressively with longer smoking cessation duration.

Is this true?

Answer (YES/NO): YES